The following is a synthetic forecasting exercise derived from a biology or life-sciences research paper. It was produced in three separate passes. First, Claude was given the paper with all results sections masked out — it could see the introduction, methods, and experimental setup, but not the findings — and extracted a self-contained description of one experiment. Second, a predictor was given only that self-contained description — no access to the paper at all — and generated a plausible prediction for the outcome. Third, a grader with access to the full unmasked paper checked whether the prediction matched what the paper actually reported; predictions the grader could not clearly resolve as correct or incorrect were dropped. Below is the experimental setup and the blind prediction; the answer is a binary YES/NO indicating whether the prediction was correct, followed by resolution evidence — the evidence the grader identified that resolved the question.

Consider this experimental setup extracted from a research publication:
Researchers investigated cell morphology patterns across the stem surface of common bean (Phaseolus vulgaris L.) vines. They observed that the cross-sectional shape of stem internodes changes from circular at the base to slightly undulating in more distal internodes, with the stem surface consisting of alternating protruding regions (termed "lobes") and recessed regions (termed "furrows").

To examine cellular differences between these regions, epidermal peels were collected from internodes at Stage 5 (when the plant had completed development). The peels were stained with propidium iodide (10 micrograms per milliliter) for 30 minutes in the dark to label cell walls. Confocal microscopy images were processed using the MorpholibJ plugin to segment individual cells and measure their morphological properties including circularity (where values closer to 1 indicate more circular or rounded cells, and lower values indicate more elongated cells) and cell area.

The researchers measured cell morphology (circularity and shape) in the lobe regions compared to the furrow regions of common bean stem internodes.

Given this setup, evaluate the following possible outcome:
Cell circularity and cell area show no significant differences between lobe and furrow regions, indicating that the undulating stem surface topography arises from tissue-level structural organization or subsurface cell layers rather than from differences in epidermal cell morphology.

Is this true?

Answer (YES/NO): NO